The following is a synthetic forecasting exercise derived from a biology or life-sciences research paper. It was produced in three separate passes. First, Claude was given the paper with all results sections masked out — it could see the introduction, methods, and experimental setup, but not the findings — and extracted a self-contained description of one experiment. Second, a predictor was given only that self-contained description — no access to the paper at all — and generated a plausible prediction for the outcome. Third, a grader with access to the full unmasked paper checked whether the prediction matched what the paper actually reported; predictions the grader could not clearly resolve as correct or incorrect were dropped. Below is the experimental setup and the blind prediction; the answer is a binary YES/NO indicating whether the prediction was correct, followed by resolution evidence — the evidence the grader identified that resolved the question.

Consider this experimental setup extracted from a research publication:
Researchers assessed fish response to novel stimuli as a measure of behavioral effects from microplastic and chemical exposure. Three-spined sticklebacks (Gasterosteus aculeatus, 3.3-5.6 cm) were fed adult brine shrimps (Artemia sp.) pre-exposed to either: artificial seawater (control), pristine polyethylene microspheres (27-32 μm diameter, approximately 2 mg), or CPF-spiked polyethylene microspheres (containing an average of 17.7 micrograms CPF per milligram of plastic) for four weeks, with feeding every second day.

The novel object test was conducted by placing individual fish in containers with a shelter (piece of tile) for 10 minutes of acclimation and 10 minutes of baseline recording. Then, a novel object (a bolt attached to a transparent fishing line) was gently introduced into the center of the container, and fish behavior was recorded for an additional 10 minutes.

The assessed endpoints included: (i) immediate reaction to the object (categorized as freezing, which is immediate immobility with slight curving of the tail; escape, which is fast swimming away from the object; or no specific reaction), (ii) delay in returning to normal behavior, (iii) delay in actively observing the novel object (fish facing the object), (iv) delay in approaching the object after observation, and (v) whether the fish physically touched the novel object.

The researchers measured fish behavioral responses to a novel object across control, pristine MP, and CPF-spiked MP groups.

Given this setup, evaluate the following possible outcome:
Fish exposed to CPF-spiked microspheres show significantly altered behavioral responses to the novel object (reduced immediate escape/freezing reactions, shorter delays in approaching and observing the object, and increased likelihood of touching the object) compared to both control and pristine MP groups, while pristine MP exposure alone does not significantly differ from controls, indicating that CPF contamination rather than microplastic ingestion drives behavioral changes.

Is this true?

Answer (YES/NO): NO